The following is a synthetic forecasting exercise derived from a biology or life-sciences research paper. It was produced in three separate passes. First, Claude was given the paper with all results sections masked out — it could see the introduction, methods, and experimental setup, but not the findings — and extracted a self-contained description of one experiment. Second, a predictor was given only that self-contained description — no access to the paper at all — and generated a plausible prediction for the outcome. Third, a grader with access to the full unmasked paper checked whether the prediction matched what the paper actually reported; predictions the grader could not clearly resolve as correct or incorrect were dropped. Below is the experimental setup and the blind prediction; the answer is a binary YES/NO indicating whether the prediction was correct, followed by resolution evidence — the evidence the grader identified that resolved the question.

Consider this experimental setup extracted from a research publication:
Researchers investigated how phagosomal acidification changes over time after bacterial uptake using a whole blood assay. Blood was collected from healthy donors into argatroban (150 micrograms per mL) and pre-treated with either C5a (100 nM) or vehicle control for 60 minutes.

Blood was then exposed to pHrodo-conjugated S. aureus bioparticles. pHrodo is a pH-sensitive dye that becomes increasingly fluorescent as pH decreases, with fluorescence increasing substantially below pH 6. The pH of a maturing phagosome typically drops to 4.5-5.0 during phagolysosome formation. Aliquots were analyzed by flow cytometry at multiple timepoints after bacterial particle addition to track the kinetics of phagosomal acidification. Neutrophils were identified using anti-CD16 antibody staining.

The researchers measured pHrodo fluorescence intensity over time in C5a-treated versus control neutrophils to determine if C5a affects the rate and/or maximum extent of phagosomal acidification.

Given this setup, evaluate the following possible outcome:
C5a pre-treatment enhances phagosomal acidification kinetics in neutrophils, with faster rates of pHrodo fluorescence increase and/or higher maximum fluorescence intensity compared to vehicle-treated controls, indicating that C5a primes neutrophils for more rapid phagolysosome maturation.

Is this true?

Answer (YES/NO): NO